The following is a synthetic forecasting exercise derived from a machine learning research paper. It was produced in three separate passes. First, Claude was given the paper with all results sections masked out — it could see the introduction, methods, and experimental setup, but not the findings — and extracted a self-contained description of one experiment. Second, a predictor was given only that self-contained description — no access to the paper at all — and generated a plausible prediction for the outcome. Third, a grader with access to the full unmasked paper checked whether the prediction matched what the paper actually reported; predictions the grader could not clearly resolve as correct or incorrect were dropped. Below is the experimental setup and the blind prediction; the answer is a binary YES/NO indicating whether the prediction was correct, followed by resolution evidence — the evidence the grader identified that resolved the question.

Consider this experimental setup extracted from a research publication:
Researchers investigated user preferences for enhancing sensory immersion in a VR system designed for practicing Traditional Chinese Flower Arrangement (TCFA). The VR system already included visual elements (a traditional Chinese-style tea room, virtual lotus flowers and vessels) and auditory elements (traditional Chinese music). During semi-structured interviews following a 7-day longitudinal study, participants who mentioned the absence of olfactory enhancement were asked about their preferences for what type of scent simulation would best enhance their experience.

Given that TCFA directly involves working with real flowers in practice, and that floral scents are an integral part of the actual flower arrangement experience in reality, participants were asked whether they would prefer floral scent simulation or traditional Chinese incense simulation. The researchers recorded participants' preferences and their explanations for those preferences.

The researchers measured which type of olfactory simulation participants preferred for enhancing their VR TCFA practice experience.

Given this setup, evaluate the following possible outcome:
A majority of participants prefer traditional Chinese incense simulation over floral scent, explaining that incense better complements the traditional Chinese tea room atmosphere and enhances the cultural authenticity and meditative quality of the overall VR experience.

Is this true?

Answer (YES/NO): NO